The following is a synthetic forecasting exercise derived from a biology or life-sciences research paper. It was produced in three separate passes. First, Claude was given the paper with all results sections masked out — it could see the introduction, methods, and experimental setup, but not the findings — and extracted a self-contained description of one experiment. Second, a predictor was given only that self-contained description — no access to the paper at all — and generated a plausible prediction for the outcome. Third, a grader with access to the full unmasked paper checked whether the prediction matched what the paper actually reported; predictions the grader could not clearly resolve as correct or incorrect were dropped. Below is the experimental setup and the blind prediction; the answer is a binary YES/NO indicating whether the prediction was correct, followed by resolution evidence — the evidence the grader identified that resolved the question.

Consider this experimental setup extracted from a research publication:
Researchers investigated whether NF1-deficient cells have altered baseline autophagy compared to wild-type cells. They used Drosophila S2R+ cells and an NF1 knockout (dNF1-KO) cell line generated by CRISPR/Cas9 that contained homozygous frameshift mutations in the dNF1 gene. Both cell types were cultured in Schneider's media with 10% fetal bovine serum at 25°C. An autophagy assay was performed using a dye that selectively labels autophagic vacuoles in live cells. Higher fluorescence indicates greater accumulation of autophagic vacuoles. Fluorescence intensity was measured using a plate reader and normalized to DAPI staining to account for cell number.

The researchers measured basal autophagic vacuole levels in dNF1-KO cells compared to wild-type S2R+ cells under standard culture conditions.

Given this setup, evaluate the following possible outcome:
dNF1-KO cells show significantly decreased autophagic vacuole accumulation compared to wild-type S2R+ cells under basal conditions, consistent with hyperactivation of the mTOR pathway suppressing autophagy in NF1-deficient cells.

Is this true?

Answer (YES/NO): NO